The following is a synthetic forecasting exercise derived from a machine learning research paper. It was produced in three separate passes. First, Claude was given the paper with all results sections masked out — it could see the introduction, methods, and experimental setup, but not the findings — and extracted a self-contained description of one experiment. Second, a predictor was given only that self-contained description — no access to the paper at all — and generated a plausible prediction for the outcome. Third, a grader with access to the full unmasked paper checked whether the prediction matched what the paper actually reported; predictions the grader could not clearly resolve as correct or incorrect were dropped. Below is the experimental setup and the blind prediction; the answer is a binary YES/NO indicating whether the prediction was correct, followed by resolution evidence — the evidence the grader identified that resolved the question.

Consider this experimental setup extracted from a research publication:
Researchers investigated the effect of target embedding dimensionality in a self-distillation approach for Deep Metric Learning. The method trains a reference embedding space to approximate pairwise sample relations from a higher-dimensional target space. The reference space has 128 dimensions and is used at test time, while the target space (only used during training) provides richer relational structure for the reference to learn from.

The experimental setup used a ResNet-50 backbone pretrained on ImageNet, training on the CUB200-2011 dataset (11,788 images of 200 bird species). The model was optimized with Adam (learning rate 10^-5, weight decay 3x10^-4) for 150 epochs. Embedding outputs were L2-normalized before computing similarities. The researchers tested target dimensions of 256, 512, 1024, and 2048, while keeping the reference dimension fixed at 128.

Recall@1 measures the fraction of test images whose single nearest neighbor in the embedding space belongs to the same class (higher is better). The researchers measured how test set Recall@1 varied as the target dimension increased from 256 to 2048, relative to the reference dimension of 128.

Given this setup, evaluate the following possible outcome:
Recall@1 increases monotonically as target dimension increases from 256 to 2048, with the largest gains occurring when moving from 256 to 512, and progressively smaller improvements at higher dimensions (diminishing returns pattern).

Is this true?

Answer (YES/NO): YES